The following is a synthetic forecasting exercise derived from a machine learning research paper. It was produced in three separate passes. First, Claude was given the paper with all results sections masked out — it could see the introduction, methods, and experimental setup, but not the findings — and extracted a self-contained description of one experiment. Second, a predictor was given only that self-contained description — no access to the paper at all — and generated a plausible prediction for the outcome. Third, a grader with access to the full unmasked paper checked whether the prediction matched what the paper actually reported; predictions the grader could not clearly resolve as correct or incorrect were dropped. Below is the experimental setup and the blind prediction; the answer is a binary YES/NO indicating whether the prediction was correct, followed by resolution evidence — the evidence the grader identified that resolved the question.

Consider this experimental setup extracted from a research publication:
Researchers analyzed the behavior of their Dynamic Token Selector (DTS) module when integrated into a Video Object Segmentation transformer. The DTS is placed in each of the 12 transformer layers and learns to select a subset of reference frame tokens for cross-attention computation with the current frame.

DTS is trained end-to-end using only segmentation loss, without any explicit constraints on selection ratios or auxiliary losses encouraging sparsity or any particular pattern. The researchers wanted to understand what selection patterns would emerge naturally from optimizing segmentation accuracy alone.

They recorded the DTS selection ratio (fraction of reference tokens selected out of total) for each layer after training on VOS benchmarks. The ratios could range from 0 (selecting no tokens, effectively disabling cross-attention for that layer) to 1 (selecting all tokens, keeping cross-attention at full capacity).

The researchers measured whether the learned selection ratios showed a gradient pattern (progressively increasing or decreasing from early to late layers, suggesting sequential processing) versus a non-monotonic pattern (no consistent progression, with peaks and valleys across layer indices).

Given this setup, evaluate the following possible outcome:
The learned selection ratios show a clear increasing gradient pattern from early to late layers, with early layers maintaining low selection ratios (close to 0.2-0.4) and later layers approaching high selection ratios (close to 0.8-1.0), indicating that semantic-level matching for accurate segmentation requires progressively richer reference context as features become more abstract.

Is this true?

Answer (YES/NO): NO